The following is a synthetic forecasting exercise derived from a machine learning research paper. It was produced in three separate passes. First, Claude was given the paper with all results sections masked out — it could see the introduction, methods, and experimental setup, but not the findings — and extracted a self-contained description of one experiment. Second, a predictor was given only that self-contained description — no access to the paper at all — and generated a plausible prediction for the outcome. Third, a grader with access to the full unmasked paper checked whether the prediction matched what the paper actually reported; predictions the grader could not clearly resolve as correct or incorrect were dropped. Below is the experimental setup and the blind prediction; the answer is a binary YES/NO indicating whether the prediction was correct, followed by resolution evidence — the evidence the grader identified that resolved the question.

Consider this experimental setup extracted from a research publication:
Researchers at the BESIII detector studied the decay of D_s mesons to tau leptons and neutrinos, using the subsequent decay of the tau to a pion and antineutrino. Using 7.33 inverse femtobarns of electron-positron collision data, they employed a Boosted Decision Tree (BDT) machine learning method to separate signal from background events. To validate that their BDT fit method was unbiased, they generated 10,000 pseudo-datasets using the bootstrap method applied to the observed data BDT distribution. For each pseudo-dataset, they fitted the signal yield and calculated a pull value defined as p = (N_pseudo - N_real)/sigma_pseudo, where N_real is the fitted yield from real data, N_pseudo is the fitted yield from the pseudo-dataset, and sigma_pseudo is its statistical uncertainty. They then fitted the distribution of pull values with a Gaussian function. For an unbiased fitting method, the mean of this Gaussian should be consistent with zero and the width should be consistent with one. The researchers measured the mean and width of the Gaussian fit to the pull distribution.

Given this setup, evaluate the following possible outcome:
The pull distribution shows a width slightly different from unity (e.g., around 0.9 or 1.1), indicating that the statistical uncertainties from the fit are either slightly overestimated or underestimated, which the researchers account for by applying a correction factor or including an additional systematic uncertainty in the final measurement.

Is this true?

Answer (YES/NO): NO